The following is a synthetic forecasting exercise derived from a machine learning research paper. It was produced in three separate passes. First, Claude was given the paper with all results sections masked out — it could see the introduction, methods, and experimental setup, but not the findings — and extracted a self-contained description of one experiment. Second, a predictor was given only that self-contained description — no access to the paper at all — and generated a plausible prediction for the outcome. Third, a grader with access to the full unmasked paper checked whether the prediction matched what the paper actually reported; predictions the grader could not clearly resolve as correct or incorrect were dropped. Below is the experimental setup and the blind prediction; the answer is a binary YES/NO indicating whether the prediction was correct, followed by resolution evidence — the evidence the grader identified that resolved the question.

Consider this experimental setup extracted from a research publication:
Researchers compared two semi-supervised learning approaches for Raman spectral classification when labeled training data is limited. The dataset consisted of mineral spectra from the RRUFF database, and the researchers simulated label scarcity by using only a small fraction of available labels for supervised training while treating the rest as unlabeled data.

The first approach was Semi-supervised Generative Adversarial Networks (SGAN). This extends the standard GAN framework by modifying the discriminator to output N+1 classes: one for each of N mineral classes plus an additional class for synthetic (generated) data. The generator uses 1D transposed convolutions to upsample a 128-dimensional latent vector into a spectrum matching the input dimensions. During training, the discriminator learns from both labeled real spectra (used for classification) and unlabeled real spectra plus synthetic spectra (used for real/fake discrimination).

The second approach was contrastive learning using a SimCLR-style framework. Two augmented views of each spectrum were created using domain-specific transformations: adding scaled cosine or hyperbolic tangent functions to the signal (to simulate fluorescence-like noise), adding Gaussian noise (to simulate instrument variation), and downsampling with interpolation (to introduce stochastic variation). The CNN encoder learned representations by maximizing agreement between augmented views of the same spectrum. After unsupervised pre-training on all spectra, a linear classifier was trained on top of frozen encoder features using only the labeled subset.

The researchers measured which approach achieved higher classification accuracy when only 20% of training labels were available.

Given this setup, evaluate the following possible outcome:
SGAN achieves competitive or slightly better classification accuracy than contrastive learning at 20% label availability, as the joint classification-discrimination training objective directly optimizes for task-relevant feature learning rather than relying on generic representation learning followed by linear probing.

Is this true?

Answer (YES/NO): YES